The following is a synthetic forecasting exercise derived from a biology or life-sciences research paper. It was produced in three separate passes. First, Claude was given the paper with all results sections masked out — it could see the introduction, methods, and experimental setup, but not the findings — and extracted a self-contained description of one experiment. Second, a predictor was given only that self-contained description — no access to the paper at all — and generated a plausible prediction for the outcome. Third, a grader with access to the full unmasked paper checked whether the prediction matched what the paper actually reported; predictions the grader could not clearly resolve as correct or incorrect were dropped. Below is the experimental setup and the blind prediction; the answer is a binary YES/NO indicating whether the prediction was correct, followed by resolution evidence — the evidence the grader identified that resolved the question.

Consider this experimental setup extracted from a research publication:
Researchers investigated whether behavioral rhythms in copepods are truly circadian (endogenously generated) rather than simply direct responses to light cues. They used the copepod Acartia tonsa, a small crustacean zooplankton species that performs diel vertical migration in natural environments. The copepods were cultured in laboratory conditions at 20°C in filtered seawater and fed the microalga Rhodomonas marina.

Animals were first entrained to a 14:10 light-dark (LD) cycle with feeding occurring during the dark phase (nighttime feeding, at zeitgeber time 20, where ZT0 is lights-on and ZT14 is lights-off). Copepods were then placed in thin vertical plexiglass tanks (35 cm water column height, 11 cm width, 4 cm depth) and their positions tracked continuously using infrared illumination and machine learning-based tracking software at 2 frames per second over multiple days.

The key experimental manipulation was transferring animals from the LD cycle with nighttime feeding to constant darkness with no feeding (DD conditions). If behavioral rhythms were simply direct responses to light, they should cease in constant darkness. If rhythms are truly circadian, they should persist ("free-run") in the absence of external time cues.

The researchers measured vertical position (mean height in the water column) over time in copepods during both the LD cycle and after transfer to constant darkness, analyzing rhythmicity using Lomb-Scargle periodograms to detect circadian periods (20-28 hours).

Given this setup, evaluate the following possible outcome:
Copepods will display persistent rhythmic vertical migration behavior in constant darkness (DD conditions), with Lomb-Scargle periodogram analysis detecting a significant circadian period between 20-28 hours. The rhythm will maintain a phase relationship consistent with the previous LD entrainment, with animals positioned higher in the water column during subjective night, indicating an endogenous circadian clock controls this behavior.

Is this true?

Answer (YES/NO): NO